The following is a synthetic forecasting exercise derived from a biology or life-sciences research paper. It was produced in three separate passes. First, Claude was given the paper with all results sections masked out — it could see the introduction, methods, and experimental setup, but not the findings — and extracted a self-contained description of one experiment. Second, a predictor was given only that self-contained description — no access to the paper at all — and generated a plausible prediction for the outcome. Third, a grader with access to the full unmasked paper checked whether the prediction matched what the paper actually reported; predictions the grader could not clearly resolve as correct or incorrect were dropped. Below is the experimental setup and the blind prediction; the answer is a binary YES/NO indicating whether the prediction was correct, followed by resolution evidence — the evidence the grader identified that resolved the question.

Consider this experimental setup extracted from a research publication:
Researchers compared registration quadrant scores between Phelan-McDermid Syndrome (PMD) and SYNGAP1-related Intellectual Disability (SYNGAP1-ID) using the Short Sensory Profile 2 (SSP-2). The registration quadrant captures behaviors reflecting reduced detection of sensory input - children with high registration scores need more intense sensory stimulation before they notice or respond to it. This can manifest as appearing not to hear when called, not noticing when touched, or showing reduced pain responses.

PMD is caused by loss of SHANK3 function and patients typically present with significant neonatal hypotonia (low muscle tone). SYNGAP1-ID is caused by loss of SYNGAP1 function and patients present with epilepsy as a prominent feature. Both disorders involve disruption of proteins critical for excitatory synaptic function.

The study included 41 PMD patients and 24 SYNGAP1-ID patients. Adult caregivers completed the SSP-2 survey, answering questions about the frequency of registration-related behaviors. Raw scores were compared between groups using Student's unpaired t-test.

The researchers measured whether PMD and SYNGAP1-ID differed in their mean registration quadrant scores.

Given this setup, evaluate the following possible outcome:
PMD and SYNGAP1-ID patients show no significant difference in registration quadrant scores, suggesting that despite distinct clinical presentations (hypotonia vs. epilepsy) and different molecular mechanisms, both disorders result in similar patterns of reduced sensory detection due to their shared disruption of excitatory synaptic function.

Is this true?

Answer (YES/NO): YES